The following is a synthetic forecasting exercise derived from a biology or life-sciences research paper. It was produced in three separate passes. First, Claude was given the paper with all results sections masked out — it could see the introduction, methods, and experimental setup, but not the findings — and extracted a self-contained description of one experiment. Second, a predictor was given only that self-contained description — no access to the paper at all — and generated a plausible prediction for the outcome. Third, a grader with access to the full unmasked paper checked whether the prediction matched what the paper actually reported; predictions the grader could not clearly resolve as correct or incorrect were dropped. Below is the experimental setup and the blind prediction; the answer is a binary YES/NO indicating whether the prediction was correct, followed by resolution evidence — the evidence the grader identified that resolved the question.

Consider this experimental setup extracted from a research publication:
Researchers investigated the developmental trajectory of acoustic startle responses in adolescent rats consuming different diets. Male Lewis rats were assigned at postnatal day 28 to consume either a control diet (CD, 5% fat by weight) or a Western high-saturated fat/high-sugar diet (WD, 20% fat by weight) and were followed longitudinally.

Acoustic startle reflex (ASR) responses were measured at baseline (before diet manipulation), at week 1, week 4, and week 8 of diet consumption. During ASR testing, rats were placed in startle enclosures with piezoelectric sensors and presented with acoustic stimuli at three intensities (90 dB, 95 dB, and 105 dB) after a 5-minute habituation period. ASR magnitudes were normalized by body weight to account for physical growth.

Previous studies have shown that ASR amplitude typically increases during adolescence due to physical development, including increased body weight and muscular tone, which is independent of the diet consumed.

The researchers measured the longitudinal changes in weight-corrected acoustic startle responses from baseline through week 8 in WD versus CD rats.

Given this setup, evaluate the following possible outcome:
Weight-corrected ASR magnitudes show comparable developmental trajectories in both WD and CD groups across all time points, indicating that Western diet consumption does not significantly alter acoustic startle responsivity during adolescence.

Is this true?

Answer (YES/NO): NO